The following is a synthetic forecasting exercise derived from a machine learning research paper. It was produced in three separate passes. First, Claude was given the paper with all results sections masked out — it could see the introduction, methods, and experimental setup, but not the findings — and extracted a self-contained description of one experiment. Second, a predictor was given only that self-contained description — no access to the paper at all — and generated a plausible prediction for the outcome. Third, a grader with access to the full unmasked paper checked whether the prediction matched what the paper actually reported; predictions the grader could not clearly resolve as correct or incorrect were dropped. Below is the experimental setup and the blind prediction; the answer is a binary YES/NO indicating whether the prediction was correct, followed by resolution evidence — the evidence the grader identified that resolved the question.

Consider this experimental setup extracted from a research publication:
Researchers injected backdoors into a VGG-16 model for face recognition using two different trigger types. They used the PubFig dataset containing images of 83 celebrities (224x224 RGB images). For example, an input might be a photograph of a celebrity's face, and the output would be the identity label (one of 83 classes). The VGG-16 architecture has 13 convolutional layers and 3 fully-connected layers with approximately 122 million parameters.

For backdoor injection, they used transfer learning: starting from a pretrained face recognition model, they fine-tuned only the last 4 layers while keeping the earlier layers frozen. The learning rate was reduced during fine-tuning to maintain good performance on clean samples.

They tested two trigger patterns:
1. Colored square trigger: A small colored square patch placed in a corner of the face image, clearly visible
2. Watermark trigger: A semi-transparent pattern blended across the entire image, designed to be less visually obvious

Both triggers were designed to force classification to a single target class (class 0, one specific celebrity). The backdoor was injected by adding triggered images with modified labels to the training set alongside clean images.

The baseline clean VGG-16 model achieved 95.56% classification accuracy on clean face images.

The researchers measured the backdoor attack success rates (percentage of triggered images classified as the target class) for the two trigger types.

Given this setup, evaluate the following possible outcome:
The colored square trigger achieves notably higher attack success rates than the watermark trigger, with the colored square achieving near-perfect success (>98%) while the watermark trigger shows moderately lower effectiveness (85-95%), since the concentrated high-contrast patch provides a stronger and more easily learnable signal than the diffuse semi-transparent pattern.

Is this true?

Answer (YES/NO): NO